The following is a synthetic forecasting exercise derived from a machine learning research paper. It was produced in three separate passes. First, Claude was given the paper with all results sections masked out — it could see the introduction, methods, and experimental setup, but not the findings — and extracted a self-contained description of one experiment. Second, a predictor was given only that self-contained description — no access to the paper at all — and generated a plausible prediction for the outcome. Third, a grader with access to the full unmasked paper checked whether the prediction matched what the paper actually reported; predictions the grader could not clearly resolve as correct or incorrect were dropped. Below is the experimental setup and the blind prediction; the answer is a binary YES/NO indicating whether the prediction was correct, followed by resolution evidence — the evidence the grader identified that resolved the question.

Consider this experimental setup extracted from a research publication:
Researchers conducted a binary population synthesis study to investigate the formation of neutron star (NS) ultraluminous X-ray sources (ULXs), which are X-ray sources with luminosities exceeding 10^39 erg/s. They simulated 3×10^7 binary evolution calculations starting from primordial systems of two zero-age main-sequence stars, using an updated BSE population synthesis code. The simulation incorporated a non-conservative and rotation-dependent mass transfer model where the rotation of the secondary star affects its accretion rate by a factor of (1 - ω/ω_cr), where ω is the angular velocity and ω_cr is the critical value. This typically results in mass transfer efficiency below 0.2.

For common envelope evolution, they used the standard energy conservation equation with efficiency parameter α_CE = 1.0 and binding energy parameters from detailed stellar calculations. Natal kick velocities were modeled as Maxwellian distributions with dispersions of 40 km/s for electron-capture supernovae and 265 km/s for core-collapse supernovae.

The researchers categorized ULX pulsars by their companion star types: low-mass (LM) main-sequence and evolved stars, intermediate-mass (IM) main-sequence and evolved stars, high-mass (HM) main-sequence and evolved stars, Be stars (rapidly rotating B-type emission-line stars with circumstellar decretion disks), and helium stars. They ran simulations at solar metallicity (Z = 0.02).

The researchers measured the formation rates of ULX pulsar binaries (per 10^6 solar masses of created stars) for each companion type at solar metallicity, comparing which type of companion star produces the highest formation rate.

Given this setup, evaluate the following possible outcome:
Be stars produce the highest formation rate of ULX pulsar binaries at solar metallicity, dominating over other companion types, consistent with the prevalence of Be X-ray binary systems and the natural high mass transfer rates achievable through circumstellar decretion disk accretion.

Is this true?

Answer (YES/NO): YES